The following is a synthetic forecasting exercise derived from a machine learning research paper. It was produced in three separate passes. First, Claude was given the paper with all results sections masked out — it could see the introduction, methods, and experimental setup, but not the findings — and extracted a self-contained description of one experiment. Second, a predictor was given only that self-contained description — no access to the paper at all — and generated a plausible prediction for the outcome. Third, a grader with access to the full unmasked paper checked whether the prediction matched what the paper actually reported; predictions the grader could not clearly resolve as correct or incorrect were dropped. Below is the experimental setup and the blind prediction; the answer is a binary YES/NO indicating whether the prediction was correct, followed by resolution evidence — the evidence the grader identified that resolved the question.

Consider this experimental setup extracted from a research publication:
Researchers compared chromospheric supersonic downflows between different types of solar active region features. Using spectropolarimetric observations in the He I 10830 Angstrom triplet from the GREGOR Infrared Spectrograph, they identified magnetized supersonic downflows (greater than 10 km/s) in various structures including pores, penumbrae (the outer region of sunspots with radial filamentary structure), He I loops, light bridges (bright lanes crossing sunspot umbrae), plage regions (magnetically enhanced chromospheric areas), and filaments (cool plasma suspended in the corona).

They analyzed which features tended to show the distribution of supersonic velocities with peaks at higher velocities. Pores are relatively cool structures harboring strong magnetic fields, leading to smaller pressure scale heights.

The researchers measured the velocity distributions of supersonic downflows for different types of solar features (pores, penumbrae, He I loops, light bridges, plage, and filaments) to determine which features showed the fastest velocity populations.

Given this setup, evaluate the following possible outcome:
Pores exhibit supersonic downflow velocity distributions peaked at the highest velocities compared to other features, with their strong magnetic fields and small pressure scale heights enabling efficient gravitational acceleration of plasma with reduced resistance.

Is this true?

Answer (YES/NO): NO